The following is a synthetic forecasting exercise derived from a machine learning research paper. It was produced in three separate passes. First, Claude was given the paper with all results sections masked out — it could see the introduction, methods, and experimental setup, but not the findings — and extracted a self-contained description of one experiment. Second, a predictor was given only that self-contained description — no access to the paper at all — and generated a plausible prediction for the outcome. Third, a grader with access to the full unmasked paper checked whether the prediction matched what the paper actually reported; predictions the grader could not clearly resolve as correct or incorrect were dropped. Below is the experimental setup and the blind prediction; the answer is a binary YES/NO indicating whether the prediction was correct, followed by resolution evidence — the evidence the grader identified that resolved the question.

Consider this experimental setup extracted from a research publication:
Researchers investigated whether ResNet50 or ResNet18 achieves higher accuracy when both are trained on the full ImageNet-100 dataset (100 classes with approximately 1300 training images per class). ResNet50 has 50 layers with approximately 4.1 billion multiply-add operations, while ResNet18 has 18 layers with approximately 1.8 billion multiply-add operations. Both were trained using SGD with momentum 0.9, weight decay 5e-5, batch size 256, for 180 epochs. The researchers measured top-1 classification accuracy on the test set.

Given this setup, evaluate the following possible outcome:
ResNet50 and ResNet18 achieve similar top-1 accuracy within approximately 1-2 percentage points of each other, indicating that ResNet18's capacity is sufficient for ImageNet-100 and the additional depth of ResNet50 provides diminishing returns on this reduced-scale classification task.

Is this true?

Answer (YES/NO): YES